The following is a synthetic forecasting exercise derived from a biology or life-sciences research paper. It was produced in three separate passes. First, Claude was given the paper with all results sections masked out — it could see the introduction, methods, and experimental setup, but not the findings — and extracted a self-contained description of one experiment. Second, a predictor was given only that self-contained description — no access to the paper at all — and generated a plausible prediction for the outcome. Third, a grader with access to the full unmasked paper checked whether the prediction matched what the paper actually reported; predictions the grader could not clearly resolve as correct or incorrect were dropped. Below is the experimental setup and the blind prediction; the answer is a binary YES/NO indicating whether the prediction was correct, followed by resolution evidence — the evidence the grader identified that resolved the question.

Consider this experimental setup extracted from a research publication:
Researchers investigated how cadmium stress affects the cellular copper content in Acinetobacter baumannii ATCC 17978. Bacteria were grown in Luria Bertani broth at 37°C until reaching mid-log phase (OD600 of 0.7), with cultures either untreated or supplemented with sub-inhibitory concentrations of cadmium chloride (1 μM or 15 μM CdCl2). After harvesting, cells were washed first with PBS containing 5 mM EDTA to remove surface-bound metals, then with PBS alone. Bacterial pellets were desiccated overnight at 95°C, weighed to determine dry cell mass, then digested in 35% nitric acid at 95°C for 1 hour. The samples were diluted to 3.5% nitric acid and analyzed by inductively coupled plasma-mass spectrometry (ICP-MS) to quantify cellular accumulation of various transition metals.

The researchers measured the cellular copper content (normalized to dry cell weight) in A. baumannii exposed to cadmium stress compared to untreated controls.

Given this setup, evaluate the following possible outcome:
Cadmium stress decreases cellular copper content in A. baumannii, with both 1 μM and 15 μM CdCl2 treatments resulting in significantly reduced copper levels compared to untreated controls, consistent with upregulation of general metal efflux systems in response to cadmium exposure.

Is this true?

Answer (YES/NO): NO